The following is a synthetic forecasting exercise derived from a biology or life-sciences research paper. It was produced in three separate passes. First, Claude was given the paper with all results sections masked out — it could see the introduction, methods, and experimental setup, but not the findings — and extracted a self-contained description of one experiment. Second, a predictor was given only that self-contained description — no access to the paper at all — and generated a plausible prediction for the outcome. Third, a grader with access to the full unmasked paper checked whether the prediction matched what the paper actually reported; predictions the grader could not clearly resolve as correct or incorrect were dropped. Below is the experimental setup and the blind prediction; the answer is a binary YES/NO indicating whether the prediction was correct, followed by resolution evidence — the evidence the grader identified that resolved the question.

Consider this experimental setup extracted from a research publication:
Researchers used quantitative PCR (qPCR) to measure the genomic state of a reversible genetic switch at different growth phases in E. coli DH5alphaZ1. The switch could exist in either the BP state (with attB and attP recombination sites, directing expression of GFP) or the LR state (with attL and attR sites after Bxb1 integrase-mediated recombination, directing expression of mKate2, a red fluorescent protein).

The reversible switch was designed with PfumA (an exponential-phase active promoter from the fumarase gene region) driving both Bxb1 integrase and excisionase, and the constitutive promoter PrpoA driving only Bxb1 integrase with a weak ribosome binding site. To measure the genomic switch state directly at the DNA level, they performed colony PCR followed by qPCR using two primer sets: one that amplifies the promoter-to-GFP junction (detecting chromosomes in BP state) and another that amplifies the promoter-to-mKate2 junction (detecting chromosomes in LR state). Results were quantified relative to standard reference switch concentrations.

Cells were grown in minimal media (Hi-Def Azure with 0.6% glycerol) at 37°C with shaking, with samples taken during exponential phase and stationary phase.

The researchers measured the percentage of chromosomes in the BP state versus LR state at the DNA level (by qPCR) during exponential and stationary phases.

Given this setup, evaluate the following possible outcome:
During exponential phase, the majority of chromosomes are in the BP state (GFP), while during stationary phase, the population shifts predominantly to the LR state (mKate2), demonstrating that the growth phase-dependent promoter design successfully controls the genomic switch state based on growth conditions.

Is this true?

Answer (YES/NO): NO